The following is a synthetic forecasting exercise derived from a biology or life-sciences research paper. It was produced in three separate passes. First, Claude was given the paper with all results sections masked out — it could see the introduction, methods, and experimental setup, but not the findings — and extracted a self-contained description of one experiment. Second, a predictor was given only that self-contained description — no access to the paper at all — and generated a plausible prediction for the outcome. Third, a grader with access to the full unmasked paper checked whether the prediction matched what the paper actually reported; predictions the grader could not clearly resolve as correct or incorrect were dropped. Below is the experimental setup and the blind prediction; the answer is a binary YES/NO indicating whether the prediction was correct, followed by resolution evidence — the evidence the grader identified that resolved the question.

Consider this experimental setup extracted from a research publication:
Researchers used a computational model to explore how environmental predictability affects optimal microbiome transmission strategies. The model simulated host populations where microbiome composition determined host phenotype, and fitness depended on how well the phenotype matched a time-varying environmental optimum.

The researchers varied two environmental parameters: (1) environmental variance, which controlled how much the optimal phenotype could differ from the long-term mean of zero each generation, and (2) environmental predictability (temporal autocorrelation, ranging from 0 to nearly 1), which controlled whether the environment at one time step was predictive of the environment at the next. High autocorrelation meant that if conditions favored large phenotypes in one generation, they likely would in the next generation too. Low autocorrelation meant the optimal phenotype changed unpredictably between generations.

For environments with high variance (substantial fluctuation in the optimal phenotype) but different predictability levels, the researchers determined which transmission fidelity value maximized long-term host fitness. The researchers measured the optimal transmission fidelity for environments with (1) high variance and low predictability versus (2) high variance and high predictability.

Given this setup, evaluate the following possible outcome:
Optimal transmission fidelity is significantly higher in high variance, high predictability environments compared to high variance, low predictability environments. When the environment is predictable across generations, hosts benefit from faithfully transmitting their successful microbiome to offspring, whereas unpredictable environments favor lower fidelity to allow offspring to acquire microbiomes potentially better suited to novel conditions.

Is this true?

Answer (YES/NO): YES